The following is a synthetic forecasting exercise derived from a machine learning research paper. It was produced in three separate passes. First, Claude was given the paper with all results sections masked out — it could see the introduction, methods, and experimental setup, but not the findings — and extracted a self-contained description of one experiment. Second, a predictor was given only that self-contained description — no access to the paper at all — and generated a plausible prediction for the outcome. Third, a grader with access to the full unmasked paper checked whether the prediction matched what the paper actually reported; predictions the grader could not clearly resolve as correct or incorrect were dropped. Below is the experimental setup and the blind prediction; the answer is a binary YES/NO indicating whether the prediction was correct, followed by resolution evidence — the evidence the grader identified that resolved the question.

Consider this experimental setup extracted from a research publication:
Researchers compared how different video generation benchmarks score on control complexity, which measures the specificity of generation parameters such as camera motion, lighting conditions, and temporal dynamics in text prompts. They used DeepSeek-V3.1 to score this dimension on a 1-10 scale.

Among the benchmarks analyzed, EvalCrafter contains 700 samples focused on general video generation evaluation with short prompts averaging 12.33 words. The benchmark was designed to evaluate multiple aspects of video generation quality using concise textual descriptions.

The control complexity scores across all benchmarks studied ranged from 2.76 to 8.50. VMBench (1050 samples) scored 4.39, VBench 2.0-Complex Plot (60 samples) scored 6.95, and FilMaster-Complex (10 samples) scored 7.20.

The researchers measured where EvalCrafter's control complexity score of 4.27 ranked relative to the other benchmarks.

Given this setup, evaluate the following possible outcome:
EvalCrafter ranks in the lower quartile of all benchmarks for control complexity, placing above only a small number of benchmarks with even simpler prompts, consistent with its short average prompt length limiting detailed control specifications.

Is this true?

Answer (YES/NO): YES